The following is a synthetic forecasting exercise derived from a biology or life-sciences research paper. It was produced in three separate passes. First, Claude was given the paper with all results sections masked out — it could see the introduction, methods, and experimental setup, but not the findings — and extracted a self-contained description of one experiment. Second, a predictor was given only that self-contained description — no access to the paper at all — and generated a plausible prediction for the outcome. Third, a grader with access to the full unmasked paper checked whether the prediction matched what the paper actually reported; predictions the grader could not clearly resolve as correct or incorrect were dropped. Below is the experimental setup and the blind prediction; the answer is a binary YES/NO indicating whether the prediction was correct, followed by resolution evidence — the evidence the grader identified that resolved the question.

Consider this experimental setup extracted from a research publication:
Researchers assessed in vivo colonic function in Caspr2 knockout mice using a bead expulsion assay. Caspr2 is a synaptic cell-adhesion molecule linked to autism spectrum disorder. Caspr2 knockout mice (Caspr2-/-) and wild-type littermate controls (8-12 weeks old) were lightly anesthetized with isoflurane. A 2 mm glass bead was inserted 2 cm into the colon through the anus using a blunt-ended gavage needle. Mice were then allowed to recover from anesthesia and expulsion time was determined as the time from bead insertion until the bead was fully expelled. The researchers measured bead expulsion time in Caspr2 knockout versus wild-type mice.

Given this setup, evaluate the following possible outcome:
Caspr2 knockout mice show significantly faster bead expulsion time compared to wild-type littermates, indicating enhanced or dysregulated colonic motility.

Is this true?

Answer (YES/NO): NO